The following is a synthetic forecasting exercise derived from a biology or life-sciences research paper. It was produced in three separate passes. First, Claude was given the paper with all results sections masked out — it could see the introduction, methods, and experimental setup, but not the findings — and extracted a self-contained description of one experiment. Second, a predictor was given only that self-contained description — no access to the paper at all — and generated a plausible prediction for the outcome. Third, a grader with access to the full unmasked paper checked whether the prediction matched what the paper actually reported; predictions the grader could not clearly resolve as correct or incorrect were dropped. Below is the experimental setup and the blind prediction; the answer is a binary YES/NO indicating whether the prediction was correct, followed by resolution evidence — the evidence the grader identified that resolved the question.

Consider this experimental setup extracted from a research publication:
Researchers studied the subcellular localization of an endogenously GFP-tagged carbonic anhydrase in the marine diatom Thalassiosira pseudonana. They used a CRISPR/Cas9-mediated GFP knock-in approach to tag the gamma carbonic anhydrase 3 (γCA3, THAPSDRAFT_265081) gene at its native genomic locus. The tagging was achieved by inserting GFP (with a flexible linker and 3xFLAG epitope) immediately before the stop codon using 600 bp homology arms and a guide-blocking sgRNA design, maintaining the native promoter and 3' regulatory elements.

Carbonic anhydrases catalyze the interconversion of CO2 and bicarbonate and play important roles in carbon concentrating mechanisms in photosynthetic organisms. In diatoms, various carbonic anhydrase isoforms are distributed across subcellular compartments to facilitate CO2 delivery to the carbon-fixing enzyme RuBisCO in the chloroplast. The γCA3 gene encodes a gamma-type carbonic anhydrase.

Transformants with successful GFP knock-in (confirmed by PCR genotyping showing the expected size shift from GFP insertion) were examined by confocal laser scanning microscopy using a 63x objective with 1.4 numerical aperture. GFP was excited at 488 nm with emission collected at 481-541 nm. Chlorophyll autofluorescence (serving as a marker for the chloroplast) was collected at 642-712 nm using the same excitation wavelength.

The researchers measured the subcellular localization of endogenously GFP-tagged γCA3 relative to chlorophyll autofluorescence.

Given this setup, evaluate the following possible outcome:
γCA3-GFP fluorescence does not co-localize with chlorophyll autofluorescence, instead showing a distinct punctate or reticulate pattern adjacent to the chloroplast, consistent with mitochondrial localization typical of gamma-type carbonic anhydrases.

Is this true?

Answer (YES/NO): YES